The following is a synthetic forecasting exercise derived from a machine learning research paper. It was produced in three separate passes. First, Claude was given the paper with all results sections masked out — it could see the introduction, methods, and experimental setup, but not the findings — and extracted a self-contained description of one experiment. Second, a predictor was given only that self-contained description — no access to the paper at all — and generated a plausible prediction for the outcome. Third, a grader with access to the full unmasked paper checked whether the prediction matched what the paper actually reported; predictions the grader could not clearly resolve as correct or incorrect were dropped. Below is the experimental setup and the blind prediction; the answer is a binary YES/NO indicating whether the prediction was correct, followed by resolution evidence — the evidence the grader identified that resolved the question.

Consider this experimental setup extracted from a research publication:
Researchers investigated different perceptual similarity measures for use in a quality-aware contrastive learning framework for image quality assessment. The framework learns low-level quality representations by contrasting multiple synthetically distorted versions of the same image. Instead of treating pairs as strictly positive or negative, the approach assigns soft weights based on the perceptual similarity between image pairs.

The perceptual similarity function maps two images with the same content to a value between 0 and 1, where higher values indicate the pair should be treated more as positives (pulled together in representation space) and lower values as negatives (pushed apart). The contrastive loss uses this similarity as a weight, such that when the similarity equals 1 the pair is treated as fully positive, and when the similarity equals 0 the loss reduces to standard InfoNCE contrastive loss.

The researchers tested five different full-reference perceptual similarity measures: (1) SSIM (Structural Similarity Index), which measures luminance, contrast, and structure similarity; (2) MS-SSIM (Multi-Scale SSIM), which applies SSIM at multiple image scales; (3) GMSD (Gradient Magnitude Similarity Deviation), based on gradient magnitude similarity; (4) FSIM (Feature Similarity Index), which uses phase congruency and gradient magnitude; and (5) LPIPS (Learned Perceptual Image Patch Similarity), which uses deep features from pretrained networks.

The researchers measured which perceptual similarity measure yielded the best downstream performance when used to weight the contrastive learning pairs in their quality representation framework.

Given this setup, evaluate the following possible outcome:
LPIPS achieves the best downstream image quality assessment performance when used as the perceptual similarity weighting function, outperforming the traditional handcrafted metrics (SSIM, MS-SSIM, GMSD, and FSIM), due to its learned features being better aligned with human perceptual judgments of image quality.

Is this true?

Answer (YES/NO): NO